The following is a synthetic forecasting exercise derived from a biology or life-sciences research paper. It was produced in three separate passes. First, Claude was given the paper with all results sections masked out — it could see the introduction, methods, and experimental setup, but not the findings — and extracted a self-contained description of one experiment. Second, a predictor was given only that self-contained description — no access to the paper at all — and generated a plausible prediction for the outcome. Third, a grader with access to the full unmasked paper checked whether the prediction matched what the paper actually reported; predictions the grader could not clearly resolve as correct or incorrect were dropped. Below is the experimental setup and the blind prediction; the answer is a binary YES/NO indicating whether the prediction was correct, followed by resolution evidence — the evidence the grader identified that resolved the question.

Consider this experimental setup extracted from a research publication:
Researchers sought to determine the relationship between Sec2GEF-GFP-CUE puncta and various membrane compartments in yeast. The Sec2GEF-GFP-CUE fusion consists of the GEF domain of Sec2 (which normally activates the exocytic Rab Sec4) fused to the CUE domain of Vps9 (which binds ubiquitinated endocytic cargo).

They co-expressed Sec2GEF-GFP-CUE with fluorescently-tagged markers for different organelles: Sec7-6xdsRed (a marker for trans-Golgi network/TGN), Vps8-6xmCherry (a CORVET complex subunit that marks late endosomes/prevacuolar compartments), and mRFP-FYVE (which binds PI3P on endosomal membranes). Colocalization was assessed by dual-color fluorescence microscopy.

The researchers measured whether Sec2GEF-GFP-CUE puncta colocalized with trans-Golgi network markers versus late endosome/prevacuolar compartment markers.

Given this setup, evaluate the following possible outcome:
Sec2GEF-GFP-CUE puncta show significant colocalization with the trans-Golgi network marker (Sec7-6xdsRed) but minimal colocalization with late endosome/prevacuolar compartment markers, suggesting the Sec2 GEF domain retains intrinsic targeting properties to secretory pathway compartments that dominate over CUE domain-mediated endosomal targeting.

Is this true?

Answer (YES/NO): NO